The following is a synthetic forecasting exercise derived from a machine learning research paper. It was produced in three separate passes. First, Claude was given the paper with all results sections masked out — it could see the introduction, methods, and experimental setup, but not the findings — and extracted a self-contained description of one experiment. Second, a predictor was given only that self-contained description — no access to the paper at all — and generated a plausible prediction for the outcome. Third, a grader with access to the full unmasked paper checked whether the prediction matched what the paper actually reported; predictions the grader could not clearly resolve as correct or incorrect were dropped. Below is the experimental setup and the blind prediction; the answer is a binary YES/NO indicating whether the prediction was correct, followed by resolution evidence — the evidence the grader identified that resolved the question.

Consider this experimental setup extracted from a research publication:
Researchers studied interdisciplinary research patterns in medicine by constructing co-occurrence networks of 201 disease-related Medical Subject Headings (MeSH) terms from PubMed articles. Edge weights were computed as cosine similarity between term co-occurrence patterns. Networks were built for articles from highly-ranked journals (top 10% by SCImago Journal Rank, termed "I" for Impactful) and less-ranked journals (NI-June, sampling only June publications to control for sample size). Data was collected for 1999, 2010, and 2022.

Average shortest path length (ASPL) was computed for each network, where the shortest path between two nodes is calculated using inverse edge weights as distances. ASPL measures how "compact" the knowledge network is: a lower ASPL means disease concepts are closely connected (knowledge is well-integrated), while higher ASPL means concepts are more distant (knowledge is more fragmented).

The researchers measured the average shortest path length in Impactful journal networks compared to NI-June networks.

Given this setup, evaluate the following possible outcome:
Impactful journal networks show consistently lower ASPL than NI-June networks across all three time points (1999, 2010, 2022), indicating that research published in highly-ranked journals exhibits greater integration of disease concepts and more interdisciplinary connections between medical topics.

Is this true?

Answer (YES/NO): NO